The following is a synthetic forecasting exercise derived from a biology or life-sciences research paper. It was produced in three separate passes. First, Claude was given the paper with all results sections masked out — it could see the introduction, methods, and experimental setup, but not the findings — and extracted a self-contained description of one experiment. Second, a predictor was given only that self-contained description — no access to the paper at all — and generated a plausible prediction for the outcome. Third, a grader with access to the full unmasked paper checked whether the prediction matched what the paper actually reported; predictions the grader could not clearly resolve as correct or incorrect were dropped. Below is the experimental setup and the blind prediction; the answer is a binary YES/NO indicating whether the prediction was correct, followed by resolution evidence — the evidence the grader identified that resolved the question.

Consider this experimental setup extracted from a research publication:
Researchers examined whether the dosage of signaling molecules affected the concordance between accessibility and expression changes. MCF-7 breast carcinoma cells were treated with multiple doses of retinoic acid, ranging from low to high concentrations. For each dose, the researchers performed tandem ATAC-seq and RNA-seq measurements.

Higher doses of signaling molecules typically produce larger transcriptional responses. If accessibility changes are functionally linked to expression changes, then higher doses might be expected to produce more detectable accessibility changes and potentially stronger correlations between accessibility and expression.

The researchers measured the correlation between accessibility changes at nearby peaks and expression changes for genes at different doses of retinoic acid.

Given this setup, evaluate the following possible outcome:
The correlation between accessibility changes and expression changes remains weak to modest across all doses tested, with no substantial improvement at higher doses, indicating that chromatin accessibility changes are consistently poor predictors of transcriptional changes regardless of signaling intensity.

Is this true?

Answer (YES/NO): YES